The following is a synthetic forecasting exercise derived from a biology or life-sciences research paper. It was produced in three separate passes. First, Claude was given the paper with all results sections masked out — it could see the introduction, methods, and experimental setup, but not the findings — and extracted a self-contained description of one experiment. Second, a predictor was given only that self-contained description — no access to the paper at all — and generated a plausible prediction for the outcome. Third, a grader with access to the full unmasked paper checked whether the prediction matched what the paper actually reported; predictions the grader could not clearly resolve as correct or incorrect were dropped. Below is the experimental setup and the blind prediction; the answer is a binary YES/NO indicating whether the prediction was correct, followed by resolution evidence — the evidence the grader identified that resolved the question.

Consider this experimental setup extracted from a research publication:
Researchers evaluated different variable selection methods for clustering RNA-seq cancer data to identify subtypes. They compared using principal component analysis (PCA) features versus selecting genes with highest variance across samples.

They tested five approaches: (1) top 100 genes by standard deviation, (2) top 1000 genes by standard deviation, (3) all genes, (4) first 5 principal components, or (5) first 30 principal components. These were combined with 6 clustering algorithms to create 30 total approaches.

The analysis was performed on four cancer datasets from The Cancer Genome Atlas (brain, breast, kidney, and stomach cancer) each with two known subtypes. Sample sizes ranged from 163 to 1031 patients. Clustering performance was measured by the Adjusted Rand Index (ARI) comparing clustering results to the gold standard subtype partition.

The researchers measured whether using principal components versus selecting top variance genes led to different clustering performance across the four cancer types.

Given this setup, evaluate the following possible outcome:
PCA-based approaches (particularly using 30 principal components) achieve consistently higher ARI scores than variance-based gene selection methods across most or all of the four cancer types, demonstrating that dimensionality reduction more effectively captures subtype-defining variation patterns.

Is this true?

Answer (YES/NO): NO